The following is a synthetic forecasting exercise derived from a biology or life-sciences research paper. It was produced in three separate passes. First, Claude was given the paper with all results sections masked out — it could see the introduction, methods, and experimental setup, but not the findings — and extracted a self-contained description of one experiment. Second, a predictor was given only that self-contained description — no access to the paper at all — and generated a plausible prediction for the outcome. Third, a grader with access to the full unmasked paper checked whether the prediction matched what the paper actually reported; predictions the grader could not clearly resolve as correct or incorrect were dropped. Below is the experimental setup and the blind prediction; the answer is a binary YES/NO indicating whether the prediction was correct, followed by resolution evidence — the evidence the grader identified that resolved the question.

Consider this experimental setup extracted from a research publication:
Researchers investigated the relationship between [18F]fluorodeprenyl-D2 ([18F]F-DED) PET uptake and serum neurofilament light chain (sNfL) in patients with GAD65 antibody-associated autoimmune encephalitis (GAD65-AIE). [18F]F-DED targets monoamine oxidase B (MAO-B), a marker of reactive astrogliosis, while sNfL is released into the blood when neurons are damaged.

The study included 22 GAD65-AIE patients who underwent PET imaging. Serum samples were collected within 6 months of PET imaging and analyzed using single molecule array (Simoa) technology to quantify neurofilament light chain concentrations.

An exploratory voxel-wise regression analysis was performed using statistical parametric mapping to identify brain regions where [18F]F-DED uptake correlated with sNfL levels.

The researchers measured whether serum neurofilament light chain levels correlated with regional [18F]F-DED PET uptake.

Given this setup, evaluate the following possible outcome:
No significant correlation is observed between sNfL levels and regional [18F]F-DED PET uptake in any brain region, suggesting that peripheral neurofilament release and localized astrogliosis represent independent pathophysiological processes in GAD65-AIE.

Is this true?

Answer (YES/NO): YES